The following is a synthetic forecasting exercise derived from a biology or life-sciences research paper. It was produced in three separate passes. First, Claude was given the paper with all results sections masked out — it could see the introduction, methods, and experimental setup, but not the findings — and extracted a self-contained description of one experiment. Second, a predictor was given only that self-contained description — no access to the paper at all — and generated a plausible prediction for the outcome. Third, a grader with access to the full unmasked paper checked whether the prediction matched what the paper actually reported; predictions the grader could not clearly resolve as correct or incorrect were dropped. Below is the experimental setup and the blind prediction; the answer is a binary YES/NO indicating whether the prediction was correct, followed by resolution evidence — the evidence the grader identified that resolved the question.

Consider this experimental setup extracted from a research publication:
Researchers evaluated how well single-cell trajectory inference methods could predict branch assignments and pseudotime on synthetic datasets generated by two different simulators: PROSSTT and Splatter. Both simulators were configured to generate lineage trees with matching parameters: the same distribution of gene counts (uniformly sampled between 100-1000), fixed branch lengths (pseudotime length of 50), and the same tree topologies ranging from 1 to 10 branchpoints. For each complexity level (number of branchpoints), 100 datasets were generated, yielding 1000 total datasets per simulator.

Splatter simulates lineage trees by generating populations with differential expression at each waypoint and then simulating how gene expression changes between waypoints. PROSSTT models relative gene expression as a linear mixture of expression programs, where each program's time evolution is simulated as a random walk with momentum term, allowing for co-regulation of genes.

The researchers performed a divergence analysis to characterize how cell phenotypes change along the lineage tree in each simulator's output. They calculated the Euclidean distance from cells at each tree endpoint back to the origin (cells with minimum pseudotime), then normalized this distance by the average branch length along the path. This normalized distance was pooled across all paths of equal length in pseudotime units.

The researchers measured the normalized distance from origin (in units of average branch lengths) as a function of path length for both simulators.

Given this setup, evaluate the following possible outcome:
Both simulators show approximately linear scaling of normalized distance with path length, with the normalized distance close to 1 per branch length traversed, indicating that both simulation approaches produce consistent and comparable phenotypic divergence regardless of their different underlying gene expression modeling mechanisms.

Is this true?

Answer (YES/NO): NO